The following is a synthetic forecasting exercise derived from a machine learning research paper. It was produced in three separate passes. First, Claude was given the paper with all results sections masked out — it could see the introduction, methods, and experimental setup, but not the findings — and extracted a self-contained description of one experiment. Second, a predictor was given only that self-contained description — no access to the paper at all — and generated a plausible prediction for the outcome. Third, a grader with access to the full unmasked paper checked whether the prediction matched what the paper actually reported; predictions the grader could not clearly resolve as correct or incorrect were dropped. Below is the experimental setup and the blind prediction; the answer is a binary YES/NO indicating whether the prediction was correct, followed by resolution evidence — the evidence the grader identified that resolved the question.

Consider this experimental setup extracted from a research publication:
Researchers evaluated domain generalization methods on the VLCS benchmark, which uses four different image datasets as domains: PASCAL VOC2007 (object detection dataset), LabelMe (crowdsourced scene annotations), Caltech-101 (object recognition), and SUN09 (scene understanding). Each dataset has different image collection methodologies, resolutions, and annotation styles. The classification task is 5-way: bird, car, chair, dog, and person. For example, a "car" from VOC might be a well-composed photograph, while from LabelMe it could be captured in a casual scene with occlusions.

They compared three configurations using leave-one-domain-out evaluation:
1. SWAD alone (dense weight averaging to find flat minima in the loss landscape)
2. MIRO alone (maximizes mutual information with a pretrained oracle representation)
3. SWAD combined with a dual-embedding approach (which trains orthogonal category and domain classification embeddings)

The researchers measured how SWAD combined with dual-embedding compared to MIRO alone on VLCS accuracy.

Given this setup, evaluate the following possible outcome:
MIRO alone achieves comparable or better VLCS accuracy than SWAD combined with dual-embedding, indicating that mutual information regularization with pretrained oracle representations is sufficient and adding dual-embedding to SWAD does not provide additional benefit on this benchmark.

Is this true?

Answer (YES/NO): NO